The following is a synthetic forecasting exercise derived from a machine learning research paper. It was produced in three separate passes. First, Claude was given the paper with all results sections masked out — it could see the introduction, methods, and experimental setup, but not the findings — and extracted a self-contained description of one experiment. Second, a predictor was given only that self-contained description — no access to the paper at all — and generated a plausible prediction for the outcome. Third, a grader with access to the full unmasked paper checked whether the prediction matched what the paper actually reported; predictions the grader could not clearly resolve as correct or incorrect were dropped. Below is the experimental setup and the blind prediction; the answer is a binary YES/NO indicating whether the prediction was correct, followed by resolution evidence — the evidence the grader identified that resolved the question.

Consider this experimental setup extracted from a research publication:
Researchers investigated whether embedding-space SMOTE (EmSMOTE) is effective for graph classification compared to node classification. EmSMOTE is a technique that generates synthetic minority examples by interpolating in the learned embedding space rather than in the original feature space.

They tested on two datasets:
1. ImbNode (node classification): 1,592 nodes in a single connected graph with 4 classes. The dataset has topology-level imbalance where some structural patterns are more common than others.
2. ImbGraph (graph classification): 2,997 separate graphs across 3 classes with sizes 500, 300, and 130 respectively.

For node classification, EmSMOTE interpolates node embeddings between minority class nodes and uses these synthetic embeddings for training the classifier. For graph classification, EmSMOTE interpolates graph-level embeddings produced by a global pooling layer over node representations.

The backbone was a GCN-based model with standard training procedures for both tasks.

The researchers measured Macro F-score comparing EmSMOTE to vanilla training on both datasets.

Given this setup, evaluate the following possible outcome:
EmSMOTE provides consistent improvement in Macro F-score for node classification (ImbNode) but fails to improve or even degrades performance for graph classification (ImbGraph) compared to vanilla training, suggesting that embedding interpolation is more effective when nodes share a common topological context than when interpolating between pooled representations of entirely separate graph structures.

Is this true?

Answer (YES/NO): YES